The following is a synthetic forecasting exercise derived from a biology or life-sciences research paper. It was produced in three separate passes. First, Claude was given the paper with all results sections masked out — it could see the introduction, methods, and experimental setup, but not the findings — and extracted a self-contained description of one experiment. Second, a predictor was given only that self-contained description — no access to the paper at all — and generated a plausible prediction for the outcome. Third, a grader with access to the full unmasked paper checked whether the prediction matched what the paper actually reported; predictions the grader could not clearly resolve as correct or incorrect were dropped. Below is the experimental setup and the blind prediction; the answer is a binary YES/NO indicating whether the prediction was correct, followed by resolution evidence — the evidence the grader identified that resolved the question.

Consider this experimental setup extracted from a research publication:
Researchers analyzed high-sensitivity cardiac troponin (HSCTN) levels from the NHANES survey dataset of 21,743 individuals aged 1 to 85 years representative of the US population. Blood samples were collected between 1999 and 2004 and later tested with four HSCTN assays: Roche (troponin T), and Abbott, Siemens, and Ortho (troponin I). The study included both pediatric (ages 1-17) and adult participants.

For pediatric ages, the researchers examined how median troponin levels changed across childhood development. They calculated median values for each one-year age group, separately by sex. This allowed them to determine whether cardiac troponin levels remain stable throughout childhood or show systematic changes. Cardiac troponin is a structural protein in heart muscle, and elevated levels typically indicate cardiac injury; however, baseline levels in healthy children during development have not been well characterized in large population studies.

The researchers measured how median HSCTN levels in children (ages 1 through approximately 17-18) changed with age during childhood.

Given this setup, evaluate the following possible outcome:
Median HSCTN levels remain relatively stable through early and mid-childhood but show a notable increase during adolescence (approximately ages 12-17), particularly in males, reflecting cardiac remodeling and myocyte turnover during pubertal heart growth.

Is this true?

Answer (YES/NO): NO